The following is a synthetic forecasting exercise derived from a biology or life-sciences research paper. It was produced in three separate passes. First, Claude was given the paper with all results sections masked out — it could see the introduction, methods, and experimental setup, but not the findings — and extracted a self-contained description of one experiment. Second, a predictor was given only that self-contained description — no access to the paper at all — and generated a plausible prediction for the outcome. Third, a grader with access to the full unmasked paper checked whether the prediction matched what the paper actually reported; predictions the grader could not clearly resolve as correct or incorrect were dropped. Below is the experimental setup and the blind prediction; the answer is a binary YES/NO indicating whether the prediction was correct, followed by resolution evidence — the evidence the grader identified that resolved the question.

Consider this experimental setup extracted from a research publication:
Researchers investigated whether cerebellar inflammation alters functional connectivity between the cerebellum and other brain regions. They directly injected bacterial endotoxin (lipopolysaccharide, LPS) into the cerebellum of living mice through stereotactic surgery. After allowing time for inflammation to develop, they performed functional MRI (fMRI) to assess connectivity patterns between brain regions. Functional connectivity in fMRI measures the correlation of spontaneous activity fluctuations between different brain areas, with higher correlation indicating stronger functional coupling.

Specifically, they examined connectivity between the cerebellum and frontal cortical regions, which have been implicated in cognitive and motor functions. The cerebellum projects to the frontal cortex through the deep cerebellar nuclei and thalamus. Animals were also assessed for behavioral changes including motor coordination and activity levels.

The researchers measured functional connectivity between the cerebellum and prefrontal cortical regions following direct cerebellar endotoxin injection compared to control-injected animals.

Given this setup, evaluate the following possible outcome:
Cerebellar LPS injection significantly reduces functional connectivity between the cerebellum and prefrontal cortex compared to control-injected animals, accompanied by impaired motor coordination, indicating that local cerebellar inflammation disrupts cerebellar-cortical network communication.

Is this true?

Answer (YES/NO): NO